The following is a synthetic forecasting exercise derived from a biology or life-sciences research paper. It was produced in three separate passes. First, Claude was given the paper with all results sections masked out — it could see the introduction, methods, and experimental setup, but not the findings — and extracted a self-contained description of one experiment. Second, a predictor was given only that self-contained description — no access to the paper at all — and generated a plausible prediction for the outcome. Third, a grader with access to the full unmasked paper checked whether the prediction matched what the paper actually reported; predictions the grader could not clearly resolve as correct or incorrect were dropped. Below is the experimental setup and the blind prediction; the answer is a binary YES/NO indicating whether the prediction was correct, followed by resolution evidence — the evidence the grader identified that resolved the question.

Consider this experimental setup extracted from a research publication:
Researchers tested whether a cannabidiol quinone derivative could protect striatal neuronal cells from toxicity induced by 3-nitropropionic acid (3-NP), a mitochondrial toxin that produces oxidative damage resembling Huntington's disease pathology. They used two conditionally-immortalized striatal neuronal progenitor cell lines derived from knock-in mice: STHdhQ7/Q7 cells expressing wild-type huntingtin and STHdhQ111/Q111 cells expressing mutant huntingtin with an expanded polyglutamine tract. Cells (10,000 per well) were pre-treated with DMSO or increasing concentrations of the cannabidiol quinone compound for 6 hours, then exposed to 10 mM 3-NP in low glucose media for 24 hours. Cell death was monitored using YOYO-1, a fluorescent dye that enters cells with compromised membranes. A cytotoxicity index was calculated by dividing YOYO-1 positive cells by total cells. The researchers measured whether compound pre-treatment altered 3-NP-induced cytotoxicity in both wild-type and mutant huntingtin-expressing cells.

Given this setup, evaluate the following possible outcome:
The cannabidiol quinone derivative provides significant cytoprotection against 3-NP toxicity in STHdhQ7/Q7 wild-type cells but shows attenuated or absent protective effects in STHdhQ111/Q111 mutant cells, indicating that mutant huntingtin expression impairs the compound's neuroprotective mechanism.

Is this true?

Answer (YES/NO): NO